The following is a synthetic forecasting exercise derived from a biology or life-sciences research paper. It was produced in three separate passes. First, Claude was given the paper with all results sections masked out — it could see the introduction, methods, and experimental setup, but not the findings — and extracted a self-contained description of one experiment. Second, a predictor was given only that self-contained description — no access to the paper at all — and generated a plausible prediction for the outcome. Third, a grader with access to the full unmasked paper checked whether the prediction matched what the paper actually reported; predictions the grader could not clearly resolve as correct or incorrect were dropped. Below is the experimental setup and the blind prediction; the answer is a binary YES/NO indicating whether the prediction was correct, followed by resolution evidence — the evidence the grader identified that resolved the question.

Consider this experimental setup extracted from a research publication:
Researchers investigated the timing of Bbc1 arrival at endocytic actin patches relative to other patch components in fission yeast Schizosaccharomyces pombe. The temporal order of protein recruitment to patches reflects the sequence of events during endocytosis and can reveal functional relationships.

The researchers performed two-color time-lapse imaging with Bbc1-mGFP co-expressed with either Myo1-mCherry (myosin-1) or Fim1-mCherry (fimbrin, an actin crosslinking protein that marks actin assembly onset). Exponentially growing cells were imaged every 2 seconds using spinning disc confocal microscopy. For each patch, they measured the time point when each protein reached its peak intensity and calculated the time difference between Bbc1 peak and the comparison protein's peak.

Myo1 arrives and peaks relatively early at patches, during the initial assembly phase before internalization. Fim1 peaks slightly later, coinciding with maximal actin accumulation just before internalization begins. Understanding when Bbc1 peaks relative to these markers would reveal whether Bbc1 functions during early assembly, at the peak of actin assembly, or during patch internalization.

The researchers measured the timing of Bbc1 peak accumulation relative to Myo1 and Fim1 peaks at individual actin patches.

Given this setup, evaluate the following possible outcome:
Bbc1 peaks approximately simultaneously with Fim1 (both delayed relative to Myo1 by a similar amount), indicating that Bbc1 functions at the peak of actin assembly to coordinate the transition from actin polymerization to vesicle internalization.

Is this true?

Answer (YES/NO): NO